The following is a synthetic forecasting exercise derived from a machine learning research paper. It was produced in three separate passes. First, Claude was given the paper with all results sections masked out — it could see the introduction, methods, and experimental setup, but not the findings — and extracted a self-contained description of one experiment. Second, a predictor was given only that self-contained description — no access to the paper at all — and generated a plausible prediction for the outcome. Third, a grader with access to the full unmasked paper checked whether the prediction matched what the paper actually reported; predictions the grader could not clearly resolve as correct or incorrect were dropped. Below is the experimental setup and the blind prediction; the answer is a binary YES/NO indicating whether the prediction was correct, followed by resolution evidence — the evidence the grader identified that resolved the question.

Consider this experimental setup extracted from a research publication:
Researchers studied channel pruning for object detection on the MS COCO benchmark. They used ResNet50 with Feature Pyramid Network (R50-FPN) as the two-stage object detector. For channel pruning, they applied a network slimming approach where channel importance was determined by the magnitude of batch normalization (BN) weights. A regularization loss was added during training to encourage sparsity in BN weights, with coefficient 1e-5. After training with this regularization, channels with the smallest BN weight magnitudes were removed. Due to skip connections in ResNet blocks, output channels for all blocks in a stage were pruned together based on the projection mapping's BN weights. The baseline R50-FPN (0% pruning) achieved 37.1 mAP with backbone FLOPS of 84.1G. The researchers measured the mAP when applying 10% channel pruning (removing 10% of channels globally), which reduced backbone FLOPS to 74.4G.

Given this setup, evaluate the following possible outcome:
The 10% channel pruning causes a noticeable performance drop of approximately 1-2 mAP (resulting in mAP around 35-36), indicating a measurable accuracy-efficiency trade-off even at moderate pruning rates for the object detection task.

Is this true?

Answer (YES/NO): NO